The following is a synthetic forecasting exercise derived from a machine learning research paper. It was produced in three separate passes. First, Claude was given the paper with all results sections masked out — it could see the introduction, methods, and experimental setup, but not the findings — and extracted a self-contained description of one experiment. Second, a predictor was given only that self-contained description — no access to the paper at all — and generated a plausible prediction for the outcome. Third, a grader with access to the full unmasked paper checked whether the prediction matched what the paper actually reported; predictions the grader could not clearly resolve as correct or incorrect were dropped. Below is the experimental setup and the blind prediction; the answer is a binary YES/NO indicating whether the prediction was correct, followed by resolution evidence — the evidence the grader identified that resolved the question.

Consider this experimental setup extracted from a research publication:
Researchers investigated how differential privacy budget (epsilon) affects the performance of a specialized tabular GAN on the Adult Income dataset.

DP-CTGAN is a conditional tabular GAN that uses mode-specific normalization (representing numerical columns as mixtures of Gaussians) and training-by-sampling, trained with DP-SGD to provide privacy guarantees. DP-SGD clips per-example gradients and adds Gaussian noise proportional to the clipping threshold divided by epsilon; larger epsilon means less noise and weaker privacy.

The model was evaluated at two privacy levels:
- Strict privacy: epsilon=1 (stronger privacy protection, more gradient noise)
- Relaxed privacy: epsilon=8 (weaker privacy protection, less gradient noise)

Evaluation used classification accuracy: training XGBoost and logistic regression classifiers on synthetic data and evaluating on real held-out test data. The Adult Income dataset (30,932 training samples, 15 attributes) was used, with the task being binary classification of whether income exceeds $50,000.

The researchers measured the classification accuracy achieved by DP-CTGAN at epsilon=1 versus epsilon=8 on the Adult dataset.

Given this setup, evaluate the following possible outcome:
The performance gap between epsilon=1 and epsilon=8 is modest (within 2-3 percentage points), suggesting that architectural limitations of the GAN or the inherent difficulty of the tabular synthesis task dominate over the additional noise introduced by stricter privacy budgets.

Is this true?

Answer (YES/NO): YES